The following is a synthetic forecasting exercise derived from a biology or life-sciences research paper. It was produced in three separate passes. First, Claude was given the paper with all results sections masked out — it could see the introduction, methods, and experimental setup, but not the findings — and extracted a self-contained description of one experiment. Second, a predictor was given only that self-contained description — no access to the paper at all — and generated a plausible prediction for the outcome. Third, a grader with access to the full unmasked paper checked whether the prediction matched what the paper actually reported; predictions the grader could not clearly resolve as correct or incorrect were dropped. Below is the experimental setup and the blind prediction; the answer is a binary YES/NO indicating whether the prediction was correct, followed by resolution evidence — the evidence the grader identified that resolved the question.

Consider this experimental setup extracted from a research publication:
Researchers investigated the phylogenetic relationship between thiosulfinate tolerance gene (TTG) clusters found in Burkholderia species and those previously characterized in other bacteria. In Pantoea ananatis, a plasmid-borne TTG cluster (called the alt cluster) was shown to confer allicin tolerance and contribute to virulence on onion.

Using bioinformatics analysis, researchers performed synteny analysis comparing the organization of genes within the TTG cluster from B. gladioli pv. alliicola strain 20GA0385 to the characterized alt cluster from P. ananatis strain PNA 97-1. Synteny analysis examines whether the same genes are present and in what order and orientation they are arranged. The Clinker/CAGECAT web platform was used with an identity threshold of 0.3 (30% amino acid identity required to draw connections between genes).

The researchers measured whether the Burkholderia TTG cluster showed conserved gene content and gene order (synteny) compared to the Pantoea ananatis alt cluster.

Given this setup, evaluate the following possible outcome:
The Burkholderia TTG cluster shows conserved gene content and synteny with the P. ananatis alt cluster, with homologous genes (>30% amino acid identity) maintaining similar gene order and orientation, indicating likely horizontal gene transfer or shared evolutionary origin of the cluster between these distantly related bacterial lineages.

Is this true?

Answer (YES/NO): NO